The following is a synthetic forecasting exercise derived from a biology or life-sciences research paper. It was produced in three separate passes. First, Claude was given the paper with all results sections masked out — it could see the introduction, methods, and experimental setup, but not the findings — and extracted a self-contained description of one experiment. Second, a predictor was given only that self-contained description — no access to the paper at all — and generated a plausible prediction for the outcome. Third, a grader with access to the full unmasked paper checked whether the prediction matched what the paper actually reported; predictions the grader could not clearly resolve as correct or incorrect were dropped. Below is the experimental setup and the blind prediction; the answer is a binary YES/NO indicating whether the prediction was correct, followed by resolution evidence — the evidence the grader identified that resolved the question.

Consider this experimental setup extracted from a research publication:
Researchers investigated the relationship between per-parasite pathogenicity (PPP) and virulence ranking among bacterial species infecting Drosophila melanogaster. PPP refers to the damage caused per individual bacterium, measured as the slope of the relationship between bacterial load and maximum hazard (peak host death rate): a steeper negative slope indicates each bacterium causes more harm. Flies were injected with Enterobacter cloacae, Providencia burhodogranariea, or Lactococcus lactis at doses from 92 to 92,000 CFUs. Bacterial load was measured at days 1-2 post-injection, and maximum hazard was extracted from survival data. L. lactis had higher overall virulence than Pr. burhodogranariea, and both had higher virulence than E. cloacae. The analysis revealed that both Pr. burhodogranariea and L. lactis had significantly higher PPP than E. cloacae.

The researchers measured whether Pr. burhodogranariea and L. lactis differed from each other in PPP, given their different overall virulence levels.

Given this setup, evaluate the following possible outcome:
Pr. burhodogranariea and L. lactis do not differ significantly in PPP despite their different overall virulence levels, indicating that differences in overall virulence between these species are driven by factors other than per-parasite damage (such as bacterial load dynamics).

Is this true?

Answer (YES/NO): YES